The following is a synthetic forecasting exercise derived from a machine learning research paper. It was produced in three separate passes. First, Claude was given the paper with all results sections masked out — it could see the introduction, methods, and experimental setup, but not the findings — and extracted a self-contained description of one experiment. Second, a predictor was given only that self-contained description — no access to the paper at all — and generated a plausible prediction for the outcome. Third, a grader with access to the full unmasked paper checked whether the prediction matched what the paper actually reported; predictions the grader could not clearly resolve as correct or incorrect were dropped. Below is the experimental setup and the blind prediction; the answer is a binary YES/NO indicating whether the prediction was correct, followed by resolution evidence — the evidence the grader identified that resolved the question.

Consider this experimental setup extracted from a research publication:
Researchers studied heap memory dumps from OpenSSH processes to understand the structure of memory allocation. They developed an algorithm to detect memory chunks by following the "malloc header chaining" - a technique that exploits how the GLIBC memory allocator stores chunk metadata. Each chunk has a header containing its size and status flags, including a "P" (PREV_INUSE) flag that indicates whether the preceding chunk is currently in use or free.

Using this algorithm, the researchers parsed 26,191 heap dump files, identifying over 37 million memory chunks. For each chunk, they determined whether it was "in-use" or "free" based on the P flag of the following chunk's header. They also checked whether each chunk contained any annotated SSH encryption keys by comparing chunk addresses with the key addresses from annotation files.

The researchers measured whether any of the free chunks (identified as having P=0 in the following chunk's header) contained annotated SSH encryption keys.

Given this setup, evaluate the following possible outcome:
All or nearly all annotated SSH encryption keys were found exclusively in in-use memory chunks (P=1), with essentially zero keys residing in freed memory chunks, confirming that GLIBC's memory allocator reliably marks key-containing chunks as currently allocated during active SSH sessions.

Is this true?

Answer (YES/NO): YES